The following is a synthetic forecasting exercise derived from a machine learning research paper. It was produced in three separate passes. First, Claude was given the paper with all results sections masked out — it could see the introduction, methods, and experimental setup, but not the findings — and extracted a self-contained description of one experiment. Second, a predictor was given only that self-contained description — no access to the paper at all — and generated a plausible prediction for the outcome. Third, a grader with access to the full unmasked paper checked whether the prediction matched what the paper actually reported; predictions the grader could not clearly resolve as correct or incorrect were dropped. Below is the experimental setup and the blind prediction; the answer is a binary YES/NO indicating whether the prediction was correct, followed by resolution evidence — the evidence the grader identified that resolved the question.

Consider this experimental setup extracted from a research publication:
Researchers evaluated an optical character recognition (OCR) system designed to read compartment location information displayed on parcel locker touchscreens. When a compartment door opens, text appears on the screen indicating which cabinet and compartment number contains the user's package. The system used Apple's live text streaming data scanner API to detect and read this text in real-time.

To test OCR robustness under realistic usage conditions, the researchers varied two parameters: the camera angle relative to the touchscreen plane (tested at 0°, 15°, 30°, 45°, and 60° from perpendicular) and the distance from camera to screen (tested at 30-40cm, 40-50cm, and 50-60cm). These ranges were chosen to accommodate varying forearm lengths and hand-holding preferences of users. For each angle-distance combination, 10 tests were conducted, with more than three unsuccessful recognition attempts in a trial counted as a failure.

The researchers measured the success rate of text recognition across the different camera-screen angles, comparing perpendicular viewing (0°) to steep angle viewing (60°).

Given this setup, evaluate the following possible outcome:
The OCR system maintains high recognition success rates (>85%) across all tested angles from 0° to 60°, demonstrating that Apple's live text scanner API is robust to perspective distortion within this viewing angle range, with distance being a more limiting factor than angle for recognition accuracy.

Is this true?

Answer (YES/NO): NO